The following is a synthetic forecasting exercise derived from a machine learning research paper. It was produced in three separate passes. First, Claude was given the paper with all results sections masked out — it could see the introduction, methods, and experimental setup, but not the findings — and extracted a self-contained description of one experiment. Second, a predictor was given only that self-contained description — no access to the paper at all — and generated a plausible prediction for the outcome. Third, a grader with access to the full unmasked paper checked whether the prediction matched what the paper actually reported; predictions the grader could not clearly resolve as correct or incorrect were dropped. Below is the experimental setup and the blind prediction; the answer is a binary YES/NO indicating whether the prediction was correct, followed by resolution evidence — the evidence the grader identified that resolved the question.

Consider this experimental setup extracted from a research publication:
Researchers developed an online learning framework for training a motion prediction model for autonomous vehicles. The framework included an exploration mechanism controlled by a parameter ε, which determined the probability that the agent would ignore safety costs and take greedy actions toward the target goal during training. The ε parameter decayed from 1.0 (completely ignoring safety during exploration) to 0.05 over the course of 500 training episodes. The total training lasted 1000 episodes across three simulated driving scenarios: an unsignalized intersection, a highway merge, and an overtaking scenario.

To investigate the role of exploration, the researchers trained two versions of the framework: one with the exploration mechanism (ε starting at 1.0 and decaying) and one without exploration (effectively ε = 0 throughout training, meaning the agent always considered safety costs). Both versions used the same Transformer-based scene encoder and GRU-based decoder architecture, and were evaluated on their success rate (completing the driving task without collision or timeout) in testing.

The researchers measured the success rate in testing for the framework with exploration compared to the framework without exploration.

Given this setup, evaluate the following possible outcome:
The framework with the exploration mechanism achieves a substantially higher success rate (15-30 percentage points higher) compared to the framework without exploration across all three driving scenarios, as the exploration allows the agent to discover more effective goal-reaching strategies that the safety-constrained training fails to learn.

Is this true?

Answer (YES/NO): NO